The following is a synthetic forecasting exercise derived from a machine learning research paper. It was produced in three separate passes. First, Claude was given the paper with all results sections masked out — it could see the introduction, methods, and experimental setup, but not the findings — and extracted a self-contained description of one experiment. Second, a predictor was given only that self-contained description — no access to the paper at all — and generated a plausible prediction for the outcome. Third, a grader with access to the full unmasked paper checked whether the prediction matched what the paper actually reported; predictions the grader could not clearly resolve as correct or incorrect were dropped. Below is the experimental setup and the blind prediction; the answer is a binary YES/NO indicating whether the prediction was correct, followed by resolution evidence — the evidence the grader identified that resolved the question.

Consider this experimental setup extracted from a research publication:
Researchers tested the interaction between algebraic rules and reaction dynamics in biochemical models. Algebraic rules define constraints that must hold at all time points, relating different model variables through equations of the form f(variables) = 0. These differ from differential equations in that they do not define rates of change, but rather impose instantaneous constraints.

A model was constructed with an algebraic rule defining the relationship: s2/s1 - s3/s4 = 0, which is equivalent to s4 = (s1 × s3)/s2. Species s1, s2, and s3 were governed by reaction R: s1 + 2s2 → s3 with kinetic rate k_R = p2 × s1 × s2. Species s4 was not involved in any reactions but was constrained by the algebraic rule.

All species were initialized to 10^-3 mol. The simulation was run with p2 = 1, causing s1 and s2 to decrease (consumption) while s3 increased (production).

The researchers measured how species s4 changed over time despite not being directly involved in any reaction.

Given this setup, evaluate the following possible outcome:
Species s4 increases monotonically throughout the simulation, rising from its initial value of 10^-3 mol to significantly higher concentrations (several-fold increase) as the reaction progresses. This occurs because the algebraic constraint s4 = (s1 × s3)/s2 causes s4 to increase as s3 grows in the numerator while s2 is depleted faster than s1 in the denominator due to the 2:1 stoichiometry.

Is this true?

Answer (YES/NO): NO